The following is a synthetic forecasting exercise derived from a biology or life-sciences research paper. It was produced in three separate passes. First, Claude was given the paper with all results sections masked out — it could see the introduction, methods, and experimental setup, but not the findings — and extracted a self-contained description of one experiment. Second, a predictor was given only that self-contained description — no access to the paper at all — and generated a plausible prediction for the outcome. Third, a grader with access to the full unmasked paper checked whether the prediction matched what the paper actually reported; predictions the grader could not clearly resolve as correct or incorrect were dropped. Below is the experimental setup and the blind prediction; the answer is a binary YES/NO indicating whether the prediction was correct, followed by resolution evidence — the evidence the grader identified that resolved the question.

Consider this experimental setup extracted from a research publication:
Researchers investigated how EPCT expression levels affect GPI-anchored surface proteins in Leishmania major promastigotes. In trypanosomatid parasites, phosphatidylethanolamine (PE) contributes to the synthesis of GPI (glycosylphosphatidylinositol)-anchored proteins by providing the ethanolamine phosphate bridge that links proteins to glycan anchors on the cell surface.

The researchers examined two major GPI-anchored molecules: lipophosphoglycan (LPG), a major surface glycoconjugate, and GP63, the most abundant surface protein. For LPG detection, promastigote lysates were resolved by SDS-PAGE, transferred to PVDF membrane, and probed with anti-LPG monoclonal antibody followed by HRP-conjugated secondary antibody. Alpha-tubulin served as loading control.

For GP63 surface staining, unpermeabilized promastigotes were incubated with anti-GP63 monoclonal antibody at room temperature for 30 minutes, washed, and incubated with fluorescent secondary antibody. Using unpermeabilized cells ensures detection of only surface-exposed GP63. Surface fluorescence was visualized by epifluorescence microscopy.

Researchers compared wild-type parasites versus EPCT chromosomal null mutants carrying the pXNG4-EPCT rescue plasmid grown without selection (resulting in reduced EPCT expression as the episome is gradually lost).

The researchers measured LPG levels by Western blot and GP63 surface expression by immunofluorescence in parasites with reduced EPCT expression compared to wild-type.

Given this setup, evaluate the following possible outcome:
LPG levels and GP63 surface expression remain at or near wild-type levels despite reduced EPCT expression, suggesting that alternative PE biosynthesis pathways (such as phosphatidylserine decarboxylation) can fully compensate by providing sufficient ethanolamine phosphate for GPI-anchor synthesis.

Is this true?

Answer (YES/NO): NO